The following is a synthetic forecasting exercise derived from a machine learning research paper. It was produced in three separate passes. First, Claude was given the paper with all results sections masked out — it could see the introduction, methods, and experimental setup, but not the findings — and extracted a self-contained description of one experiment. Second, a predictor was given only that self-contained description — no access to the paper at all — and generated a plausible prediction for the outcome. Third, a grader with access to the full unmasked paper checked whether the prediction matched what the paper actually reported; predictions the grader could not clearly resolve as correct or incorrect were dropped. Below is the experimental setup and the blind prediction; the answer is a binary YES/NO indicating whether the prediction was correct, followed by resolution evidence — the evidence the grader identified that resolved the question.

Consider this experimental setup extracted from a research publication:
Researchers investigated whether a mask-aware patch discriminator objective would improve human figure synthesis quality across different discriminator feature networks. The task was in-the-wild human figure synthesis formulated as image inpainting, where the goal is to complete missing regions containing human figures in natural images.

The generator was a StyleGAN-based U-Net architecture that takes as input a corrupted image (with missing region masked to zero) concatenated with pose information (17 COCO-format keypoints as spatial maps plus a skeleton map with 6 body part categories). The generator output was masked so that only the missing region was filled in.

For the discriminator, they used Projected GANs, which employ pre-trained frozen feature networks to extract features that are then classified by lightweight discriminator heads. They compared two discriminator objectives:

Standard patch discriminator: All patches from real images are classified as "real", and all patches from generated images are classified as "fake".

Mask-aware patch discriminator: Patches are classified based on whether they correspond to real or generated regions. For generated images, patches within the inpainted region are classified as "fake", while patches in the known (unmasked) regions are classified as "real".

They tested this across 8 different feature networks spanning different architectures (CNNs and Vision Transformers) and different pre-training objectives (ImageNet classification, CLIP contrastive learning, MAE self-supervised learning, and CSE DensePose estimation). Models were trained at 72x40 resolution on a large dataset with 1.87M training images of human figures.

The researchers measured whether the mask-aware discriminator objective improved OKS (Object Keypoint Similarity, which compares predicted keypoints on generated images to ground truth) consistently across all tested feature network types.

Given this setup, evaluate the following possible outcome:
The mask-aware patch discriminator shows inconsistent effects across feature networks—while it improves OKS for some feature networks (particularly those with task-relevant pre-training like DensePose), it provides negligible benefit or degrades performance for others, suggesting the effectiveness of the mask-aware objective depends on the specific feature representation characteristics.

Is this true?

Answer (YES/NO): NO